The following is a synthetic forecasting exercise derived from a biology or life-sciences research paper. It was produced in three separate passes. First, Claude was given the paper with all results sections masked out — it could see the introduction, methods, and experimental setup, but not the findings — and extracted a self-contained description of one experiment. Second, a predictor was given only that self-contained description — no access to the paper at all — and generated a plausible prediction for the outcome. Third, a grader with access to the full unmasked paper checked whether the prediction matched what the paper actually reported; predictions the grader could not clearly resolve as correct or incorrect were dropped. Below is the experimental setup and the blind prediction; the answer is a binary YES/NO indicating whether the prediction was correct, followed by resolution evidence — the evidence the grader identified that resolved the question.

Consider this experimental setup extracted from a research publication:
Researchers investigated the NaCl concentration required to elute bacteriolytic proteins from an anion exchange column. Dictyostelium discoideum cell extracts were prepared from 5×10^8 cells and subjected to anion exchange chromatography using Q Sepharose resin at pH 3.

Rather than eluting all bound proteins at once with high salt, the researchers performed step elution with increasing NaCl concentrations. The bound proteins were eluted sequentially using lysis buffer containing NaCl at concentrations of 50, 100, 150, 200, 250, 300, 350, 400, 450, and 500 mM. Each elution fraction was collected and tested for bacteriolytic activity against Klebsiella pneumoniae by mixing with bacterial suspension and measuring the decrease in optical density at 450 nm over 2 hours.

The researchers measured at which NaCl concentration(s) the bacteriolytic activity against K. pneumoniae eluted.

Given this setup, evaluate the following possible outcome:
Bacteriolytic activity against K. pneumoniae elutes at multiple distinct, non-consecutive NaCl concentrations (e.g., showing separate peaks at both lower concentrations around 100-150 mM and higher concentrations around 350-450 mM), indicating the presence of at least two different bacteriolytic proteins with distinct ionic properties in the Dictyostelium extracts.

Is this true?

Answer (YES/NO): NO